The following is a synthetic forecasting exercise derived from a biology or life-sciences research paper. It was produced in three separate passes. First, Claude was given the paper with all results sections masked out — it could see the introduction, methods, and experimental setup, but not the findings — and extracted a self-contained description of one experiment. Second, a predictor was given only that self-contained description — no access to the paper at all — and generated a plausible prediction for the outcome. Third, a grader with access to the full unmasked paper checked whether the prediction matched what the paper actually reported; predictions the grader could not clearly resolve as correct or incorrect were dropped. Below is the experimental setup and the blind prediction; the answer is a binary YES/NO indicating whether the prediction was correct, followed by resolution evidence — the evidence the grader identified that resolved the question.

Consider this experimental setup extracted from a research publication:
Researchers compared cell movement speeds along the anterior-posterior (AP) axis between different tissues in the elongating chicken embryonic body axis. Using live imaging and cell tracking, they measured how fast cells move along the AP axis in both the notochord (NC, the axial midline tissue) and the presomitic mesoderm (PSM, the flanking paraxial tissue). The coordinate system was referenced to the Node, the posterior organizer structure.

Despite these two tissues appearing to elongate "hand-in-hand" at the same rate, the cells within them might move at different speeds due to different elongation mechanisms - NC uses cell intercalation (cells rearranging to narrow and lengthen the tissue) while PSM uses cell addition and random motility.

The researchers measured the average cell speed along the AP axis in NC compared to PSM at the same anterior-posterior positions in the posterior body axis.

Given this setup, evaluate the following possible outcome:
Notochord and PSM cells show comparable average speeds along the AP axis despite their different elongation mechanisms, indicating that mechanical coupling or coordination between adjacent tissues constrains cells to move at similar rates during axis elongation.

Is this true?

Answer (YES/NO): NO